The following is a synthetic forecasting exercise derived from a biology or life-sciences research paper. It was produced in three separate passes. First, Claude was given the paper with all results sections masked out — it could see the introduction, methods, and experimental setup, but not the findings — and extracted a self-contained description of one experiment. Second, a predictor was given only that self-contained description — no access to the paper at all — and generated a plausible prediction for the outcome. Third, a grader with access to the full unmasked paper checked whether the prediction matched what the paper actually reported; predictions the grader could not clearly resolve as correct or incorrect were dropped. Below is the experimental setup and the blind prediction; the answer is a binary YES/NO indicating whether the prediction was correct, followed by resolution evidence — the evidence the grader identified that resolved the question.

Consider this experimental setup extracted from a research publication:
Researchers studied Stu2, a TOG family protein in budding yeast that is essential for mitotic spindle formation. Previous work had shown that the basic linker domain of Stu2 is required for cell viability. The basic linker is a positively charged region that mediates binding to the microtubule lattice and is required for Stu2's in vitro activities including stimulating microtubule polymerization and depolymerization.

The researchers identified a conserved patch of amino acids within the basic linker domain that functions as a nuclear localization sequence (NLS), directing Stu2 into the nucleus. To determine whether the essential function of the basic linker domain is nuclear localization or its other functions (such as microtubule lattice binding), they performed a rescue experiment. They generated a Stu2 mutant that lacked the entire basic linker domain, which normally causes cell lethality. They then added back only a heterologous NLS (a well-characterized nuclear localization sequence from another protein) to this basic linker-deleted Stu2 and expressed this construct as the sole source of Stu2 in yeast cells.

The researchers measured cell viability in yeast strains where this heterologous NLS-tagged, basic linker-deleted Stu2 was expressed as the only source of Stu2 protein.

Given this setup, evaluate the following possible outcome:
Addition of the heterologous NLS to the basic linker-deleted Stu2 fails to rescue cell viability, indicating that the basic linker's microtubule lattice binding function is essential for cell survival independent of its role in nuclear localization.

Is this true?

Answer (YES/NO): NO